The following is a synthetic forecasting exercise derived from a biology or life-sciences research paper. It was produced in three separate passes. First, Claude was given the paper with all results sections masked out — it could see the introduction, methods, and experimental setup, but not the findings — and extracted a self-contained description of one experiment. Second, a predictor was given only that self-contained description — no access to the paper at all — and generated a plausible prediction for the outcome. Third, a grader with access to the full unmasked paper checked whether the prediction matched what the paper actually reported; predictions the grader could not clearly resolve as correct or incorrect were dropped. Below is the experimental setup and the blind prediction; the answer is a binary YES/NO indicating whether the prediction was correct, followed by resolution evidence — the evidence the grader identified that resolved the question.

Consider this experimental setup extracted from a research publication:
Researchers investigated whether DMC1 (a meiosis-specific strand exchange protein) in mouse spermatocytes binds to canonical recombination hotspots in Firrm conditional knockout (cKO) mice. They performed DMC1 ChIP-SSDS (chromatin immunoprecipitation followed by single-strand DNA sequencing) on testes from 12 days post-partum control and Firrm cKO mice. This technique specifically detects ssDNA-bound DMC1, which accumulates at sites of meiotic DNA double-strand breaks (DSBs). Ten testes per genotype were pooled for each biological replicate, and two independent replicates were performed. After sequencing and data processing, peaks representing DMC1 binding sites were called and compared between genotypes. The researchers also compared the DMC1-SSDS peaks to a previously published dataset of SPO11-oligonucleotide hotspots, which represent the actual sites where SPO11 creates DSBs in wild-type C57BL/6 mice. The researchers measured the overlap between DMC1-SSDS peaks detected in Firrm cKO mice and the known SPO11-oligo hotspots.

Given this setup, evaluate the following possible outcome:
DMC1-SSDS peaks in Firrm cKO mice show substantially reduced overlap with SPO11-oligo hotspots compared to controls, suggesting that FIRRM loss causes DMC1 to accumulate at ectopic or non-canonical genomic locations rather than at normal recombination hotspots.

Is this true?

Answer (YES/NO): NO